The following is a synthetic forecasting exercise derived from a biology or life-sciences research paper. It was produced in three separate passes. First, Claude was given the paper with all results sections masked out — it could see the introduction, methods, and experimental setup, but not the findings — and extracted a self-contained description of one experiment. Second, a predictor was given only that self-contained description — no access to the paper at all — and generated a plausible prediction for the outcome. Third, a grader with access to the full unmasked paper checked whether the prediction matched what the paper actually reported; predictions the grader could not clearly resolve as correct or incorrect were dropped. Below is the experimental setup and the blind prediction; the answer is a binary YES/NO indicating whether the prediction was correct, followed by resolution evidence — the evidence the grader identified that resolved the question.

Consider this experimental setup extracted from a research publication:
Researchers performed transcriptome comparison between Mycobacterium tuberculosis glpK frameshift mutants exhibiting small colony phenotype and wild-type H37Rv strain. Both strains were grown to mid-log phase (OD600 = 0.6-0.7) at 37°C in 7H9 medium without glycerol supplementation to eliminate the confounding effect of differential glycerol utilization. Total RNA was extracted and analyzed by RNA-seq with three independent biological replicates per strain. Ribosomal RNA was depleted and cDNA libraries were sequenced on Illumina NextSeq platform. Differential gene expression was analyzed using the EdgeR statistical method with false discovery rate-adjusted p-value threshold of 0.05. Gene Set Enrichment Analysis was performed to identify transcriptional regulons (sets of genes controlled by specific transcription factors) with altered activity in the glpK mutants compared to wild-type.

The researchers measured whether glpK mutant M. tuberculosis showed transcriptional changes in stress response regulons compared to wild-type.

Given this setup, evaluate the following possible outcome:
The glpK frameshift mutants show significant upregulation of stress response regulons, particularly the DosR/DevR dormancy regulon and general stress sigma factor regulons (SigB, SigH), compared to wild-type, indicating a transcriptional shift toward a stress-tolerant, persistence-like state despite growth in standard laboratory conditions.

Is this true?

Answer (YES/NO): NO